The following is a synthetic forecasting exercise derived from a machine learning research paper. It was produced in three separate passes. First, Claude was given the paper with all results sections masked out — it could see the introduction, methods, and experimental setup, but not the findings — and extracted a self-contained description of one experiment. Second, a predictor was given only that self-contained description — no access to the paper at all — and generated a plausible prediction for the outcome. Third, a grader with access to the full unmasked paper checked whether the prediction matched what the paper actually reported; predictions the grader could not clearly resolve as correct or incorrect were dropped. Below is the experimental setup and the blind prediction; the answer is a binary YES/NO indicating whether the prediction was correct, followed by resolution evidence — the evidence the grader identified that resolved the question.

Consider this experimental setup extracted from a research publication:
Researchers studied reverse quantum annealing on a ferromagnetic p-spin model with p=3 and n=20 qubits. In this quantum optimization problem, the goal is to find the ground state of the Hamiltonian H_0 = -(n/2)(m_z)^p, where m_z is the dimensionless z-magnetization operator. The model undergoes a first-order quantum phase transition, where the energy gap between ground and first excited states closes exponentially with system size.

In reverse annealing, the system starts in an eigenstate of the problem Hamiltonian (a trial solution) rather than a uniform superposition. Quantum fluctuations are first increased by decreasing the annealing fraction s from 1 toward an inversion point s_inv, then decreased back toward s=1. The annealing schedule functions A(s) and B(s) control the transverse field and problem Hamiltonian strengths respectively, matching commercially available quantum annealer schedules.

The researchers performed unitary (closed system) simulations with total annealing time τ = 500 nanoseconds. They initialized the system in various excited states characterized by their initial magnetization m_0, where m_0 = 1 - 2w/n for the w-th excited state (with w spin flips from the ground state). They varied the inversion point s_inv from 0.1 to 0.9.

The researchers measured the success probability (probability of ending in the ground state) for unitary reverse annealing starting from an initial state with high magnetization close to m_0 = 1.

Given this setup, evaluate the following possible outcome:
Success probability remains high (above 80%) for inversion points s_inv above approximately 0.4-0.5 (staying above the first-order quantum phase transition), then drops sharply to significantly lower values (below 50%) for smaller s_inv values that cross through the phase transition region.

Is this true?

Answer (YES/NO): NO